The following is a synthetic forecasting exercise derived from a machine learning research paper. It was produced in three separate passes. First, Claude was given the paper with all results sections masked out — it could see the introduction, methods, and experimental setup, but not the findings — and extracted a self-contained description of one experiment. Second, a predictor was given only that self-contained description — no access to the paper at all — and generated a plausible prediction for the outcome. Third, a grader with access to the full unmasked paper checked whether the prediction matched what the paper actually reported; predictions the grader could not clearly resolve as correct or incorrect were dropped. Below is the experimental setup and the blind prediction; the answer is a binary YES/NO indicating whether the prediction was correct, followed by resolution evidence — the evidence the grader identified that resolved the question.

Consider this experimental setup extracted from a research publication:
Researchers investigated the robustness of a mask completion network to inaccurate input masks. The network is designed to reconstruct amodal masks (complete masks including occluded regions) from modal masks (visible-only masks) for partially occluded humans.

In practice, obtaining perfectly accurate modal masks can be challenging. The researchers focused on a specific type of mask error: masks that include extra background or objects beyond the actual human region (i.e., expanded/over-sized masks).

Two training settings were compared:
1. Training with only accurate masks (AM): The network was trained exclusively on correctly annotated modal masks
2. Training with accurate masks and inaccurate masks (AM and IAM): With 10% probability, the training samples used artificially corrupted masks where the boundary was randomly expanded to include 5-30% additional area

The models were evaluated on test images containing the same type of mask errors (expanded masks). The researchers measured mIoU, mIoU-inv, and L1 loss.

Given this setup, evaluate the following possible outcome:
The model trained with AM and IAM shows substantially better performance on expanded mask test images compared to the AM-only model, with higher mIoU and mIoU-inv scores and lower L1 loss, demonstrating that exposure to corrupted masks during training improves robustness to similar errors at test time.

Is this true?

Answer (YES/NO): YES